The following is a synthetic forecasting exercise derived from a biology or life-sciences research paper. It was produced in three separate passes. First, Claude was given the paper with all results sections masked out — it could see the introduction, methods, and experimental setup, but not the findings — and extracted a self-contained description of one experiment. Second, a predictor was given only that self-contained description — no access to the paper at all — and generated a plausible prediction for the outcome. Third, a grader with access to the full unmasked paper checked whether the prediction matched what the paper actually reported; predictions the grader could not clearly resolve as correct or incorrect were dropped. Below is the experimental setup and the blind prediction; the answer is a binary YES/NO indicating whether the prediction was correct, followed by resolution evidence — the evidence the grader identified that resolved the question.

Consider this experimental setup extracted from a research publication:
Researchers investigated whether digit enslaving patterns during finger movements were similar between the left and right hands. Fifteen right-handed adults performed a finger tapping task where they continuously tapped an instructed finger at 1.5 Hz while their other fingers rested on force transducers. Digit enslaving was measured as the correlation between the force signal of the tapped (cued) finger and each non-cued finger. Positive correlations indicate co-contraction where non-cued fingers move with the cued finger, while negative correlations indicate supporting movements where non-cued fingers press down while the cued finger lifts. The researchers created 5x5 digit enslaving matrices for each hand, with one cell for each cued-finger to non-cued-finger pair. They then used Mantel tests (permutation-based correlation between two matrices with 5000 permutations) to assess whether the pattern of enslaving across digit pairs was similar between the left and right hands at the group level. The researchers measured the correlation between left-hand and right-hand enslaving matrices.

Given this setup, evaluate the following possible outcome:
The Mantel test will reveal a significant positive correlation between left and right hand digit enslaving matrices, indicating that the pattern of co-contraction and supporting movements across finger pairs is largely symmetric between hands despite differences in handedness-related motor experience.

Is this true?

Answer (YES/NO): YES